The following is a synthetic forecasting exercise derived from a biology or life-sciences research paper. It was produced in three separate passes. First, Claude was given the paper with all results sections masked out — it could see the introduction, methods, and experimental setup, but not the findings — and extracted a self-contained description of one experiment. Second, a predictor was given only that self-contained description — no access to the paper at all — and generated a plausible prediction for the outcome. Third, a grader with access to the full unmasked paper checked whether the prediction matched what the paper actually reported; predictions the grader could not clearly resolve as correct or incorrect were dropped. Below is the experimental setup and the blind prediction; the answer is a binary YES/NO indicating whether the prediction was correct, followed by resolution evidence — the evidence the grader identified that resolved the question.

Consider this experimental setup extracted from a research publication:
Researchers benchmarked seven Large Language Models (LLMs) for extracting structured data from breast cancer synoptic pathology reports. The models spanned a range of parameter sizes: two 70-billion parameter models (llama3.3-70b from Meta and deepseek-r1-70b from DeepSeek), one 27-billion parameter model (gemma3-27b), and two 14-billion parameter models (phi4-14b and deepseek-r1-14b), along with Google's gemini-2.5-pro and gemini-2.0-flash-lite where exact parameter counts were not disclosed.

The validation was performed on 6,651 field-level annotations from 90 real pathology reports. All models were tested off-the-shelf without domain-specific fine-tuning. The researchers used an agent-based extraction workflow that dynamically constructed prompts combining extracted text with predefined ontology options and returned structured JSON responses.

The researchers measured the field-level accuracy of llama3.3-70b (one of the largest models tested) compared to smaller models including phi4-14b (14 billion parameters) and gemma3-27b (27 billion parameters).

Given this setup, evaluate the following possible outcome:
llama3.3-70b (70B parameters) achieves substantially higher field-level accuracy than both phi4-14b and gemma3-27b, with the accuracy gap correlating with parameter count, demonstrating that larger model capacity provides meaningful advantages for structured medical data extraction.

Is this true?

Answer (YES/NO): NO